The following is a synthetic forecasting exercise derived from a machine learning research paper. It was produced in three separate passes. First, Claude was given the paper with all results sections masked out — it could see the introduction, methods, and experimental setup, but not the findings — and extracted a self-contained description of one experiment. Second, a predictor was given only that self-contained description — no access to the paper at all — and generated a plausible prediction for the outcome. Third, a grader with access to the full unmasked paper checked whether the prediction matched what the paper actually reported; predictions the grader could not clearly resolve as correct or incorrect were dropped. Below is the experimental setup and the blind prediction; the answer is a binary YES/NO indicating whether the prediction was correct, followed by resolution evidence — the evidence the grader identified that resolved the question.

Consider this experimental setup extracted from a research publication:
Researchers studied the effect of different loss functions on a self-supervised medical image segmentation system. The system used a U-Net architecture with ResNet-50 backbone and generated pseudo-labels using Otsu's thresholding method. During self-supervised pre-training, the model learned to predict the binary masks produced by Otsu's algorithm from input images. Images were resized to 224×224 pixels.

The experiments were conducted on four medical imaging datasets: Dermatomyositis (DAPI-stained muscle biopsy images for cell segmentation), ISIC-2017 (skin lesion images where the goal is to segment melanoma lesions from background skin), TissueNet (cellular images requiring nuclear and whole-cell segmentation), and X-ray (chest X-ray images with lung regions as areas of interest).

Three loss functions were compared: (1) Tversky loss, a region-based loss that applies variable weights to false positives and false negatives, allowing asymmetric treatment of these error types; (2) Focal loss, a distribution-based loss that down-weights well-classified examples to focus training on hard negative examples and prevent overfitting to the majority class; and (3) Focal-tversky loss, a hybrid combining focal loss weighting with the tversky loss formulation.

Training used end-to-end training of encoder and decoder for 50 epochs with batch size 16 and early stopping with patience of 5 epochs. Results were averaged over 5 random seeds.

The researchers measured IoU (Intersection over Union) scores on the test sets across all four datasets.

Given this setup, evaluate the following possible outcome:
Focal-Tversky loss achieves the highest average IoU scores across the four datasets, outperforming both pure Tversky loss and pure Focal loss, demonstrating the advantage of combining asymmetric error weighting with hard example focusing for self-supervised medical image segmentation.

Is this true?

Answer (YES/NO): YES